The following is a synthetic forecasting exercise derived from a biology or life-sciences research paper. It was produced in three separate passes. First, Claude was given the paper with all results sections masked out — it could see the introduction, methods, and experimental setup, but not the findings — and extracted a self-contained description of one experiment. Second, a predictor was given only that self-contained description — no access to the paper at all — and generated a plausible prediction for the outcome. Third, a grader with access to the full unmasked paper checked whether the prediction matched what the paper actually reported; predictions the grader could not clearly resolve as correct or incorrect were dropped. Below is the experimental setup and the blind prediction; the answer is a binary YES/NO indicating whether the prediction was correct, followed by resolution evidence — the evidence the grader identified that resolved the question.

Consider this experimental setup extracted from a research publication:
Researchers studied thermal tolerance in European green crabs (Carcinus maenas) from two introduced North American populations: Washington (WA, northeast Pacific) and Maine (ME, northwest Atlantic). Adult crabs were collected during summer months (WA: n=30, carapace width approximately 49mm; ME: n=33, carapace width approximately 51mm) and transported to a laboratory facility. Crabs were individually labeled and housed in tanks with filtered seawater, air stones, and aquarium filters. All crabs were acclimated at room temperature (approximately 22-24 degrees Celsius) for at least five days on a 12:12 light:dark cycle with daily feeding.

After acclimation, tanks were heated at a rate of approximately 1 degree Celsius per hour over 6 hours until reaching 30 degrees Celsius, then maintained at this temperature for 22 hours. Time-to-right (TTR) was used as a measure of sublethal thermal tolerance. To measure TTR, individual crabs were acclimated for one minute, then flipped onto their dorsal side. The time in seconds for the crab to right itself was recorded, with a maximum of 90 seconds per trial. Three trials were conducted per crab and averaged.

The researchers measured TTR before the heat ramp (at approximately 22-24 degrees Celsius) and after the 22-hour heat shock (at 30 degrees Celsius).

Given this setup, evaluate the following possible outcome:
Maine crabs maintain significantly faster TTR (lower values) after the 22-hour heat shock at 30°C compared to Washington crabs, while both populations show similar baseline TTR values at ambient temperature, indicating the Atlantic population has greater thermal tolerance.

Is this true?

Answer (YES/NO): NO